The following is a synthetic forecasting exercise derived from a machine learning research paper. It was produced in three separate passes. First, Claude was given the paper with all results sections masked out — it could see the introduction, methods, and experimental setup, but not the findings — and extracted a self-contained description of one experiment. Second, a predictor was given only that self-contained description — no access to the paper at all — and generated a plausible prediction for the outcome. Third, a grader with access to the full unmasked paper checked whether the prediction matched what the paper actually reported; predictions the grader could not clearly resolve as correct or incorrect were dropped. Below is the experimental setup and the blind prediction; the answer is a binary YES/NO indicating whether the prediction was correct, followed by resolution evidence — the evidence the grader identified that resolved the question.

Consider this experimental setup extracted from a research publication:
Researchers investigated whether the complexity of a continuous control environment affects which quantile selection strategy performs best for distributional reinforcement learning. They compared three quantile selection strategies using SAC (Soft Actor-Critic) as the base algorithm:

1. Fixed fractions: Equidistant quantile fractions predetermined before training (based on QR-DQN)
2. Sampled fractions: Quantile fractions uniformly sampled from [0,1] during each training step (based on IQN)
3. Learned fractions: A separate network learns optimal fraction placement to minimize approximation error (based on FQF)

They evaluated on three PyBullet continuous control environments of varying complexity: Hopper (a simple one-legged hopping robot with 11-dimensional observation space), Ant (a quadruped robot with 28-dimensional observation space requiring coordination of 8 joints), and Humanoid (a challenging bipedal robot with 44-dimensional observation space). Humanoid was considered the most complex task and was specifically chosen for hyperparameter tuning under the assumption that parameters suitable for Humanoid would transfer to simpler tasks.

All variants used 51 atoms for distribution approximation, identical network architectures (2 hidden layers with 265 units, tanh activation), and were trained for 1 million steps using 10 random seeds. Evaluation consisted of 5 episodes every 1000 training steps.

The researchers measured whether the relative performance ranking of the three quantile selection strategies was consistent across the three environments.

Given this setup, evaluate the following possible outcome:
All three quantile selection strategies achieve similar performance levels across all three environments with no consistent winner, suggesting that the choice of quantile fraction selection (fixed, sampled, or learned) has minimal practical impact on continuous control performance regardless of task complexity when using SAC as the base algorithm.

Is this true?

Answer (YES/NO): YES